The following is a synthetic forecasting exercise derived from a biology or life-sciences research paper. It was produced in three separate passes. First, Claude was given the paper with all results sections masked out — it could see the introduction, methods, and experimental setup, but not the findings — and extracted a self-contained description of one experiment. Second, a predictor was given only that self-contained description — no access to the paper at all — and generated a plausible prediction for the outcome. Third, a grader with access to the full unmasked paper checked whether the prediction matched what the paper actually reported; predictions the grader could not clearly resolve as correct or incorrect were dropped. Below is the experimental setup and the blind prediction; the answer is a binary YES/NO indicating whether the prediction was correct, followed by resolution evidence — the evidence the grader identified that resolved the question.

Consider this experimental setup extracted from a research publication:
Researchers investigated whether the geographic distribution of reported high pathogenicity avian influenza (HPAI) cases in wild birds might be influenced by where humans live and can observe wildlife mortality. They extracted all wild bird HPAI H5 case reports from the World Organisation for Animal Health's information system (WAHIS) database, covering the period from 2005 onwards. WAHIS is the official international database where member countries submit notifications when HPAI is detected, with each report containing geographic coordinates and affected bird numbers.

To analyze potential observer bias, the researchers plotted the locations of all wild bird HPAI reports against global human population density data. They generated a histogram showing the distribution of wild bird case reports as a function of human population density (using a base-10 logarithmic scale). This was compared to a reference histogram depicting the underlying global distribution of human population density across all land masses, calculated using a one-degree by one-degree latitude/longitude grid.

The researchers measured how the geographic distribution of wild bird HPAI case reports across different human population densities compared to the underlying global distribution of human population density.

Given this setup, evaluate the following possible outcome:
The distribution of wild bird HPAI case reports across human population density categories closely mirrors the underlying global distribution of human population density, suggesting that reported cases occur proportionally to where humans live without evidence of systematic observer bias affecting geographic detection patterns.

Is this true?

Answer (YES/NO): NO